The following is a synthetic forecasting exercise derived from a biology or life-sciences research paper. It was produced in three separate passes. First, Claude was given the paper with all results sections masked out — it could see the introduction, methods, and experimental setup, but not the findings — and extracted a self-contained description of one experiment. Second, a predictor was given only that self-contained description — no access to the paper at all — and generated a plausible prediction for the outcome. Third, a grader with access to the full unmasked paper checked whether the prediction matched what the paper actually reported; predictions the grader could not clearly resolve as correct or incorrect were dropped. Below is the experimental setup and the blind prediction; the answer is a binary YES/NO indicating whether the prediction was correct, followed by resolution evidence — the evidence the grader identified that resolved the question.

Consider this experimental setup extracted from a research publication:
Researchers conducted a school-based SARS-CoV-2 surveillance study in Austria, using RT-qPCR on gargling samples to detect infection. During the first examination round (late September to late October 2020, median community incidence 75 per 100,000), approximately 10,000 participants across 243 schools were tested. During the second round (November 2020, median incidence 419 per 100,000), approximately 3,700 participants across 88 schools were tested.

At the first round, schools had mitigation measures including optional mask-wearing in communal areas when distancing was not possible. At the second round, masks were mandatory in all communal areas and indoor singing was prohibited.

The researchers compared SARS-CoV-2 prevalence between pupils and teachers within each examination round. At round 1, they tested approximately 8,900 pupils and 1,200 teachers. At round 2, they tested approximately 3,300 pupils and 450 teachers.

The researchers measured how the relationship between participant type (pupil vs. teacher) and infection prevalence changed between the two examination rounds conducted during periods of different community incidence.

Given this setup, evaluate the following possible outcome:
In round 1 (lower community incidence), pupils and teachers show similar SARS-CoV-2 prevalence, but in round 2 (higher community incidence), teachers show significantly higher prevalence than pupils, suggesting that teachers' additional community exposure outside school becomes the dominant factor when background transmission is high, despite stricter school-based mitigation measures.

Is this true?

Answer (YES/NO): NO